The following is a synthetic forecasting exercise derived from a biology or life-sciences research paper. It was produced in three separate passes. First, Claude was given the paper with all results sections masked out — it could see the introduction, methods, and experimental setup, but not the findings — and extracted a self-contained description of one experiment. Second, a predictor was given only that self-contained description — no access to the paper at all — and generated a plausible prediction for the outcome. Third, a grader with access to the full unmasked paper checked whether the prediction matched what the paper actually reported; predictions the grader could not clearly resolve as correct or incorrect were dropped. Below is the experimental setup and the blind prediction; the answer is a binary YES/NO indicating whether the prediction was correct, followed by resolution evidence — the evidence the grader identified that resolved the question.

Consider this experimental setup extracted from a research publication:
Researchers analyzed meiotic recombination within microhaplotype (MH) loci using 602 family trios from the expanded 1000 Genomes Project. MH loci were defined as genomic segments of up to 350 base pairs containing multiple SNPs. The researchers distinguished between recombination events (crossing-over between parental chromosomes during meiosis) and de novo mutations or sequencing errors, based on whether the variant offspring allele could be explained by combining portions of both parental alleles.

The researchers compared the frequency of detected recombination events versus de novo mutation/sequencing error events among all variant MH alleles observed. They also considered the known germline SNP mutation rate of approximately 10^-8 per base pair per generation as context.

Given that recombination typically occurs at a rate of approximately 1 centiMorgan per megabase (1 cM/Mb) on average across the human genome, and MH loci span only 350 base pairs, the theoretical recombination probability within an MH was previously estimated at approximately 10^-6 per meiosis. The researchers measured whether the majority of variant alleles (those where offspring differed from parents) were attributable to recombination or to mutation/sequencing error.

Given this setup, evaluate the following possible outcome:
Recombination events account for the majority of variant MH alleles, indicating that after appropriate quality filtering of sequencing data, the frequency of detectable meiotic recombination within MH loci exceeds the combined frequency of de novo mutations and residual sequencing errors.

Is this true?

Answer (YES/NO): YES